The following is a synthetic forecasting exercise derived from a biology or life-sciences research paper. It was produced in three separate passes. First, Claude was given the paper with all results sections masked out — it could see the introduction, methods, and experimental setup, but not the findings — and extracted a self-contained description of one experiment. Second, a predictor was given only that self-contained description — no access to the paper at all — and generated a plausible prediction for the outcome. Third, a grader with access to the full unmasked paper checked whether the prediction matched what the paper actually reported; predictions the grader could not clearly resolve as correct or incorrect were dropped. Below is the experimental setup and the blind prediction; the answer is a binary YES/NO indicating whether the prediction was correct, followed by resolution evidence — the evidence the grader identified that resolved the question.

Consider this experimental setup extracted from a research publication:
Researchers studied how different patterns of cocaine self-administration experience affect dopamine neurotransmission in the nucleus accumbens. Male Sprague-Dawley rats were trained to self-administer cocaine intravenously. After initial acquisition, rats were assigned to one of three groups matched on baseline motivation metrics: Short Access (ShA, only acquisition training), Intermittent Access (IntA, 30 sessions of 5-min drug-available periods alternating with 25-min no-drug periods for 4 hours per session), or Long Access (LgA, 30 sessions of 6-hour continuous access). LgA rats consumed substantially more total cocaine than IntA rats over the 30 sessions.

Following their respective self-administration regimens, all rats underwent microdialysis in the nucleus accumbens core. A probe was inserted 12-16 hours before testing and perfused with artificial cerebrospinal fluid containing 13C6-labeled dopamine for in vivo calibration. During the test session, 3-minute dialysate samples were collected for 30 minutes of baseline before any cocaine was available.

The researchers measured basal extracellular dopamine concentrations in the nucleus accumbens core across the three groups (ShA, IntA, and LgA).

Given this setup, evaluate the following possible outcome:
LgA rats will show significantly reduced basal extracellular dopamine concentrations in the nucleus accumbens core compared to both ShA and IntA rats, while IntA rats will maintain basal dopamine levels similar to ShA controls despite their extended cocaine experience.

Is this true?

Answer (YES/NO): NO